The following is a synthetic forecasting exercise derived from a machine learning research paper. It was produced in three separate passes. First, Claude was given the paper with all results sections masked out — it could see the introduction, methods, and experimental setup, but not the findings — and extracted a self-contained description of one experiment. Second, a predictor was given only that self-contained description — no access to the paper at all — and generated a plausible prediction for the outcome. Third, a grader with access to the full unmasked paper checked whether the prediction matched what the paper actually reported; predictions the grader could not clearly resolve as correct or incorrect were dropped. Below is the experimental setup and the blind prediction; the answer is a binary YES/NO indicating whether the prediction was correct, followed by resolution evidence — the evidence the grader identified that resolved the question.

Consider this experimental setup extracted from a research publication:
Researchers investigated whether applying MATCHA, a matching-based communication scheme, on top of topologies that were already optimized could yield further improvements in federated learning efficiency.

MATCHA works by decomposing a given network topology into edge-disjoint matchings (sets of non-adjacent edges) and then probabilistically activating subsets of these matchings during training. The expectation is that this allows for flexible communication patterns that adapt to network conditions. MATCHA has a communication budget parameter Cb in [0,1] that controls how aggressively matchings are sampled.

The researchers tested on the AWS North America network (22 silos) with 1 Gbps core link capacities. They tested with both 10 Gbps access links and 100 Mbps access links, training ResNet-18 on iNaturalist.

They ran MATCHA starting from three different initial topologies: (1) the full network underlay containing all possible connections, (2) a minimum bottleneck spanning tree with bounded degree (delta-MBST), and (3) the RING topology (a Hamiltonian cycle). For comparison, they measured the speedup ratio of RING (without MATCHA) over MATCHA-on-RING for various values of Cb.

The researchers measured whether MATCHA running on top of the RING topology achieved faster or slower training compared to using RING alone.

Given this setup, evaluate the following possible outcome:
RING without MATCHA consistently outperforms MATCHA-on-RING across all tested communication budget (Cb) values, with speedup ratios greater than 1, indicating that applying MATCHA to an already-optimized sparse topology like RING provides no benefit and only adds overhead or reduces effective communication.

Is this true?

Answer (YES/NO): NO